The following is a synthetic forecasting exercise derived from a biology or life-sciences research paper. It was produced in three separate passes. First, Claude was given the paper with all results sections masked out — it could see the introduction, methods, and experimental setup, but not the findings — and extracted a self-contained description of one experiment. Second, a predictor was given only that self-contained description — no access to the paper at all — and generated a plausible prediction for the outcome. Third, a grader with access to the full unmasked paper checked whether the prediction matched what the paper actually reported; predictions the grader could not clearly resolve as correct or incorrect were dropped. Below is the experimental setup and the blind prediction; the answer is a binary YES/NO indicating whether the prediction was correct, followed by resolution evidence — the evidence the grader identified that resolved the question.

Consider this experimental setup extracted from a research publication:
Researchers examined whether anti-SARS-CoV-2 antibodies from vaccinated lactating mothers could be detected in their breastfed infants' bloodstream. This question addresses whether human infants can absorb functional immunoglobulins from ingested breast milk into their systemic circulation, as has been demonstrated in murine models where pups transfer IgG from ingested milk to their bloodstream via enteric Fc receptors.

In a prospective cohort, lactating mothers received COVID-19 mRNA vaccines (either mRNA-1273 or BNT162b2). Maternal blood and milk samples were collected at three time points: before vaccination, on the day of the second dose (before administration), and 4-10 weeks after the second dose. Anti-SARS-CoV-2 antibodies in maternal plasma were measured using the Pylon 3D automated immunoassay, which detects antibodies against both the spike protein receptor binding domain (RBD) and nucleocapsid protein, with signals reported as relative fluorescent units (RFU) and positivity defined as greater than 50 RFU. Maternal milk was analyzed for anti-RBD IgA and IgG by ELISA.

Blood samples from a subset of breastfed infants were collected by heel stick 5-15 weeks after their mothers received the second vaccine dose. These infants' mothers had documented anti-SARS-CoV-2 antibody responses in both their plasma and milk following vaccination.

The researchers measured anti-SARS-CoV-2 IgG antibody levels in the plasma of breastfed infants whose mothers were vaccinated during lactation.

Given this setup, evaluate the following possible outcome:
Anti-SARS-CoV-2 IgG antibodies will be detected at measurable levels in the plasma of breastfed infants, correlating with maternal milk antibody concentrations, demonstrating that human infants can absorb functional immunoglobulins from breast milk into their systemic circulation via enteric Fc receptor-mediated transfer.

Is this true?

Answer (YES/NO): NO